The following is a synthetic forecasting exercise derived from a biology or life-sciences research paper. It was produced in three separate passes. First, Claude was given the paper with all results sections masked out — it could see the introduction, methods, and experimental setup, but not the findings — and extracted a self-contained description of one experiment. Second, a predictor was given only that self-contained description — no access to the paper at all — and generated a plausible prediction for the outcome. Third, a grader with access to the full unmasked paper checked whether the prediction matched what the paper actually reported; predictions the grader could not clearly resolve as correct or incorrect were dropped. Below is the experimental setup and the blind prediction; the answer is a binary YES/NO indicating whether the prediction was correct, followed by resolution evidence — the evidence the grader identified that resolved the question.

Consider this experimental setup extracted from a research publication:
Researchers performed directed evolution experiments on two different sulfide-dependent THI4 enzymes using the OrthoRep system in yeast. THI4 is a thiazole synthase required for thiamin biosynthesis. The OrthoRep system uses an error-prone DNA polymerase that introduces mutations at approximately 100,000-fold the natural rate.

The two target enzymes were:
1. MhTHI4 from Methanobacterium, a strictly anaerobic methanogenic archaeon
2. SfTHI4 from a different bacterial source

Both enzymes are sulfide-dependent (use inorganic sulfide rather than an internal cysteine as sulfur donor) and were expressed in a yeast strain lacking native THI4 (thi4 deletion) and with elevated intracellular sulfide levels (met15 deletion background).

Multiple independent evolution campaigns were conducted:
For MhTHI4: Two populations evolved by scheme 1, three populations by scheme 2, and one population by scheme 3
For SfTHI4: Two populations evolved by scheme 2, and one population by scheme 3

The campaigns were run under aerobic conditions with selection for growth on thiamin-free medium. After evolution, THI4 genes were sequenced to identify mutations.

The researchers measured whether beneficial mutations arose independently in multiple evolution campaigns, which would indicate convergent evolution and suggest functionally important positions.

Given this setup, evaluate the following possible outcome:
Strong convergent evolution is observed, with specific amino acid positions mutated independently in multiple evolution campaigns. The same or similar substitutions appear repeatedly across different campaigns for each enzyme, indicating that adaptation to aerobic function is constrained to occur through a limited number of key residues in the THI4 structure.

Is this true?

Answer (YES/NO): YES